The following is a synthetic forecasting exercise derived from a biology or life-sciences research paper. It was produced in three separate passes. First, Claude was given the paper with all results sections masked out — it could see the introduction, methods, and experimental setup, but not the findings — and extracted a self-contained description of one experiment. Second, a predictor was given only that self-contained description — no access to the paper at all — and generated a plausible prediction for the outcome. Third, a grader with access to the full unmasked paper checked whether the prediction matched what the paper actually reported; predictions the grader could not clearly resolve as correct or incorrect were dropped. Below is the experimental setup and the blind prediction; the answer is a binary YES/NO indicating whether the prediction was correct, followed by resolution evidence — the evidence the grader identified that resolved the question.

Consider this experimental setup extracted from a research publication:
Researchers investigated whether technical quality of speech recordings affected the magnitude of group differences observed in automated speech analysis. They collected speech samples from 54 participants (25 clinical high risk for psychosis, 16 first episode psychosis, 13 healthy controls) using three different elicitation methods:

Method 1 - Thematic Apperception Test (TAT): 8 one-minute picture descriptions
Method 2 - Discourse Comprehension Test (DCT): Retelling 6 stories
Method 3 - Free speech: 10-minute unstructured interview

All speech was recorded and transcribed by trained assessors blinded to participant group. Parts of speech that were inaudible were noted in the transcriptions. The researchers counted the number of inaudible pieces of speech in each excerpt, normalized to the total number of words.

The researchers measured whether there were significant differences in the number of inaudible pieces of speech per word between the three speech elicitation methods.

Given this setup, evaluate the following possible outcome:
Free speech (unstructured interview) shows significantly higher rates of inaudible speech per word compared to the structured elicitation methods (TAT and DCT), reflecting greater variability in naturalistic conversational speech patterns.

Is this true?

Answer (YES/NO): NO